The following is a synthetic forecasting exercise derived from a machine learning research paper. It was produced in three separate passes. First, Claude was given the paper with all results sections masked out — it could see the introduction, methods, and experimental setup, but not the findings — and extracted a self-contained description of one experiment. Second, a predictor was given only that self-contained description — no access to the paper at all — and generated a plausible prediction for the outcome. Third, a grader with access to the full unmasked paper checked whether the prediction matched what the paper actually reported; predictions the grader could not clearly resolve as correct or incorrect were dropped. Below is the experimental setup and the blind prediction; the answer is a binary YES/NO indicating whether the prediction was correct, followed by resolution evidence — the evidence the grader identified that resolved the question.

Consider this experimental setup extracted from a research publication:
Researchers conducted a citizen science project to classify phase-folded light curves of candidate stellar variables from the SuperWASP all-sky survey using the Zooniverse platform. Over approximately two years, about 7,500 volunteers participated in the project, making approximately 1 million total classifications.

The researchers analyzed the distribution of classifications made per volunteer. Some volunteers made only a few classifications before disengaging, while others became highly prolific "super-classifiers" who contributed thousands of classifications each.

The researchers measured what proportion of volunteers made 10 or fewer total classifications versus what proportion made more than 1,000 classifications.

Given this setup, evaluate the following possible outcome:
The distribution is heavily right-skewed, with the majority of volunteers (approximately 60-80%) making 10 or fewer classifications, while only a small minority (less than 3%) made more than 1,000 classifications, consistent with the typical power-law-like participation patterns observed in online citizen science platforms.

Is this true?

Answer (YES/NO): NO